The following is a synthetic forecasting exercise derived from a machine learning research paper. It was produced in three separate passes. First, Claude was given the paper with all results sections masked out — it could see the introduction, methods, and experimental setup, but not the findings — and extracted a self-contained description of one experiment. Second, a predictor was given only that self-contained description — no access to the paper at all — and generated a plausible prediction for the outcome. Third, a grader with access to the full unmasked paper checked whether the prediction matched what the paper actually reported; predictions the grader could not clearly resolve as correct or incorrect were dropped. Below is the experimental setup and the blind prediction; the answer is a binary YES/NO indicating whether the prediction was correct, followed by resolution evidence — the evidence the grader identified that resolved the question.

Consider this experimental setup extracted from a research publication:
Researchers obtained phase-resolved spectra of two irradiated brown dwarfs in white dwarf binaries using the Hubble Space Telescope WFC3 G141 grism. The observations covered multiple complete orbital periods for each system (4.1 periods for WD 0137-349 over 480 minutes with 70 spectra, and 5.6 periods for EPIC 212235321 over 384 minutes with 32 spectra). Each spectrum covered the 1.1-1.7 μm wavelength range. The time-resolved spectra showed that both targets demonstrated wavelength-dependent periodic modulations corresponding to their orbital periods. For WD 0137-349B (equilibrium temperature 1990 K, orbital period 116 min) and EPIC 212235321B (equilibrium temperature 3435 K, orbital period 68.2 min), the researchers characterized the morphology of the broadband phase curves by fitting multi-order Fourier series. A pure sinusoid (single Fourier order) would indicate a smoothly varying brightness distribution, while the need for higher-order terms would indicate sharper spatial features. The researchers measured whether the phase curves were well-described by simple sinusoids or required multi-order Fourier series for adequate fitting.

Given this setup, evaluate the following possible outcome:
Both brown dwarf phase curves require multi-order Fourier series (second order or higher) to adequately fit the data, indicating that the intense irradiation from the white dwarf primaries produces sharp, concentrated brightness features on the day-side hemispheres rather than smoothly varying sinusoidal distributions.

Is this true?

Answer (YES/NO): YES